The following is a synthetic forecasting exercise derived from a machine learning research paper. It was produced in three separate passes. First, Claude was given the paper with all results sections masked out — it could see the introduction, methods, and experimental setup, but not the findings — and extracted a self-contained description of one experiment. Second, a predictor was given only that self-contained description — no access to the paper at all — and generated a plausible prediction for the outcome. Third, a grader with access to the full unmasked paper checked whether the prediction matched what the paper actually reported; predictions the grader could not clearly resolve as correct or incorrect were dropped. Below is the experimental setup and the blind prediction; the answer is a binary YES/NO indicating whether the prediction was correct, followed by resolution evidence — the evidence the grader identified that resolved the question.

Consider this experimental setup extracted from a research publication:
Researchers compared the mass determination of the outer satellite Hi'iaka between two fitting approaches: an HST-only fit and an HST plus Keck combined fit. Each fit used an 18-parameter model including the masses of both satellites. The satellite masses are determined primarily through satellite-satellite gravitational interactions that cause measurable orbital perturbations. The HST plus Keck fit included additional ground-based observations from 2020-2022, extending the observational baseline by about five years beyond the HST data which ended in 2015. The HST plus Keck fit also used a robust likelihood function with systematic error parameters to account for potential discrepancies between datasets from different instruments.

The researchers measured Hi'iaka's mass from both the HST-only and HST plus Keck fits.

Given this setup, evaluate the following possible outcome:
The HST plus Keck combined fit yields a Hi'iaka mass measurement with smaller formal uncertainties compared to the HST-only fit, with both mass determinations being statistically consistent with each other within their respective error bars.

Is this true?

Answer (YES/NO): NO